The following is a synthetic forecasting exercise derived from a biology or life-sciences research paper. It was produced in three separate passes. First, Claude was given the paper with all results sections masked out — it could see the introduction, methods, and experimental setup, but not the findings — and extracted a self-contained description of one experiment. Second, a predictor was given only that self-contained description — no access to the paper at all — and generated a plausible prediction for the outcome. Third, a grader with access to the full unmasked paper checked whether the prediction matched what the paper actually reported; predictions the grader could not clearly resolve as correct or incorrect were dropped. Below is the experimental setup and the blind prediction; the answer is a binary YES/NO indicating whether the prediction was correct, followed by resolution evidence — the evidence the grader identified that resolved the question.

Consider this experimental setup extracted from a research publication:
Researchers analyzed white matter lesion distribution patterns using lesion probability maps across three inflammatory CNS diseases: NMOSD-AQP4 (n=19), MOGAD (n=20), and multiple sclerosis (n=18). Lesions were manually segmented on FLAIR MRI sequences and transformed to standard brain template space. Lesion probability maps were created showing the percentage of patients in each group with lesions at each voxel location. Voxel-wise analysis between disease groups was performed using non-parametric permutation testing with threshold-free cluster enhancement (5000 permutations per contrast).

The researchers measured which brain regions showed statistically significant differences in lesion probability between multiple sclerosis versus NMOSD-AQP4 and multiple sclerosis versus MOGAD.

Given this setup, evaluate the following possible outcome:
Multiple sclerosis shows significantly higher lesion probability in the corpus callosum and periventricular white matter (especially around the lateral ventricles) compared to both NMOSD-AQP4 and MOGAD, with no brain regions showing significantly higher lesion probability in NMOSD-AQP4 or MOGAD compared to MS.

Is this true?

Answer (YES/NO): NO